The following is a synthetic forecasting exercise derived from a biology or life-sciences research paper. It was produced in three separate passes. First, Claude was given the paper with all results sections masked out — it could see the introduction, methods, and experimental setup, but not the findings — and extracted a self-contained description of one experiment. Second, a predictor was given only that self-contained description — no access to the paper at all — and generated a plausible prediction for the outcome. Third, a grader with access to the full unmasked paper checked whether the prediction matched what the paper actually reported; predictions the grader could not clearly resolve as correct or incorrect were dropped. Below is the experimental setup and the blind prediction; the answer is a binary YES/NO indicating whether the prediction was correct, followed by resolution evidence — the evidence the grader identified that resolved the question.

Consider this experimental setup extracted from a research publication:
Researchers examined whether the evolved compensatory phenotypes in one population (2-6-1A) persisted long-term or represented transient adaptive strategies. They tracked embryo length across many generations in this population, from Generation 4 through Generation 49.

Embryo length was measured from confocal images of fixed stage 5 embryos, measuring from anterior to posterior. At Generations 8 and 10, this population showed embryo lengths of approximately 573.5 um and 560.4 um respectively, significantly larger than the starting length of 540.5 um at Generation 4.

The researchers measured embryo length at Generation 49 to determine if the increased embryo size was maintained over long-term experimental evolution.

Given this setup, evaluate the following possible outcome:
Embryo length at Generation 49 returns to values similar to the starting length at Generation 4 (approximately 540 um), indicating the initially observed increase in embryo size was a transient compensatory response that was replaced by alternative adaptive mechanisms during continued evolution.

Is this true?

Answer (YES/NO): YES